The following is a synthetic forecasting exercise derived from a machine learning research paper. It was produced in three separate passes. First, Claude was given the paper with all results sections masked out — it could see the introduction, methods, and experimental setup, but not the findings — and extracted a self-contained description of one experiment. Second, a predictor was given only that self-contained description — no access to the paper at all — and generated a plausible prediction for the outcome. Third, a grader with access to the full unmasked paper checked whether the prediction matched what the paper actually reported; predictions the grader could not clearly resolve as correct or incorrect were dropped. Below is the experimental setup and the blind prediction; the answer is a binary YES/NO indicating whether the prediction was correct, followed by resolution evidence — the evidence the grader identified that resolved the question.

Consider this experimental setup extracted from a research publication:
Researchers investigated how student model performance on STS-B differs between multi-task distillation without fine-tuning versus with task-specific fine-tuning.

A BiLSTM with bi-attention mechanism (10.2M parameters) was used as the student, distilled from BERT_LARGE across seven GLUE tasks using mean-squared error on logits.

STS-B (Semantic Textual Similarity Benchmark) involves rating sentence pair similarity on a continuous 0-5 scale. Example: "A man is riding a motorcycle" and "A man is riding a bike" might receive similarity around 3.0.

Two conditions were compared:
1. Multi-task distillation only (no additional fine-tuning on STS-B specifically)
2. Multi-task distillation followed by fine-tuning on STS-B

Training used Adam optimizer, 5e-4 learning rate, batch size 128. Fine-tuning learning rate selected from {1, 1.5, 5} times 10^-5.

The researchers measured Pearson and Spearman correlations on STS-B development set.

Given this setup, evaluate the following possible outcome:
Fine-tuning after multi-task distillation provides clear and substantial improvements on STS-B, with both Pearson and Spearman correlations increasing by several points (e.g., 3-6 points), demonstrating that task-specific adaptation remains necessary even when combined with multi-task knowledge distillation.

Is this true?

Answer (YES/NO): NO